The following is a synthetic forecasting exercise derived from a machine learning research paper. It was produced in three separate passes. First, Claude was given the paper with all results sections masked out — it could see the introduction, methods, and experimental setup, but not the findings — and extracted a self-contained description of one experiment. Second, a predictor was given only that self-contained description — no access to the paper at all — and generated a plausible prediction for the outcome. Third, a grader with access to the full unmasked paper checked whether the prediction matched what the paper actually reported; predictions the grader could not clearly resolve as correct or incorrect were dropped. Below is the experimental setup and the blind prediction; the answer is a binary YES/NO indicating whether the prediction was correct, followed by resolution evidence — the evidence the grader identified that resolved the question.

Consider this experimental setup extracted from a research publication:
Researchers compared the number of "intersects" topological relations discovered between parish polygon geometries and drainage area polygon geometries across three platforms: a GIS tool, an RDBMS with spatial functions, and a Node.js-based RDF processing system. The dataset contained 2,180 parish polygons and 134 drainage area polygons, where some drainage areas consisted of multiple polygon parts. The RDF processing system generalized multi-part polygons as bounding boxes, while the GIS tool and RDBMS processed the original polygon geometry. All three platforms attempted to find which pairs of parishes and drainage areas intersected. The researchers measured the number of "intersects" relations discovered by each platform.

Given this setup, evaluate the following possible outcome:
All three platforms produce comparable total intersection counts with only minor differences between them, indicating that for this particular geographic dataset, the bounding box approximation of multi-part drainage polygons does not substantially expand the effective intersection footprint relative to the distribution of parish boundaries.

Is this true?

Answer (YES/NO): NO